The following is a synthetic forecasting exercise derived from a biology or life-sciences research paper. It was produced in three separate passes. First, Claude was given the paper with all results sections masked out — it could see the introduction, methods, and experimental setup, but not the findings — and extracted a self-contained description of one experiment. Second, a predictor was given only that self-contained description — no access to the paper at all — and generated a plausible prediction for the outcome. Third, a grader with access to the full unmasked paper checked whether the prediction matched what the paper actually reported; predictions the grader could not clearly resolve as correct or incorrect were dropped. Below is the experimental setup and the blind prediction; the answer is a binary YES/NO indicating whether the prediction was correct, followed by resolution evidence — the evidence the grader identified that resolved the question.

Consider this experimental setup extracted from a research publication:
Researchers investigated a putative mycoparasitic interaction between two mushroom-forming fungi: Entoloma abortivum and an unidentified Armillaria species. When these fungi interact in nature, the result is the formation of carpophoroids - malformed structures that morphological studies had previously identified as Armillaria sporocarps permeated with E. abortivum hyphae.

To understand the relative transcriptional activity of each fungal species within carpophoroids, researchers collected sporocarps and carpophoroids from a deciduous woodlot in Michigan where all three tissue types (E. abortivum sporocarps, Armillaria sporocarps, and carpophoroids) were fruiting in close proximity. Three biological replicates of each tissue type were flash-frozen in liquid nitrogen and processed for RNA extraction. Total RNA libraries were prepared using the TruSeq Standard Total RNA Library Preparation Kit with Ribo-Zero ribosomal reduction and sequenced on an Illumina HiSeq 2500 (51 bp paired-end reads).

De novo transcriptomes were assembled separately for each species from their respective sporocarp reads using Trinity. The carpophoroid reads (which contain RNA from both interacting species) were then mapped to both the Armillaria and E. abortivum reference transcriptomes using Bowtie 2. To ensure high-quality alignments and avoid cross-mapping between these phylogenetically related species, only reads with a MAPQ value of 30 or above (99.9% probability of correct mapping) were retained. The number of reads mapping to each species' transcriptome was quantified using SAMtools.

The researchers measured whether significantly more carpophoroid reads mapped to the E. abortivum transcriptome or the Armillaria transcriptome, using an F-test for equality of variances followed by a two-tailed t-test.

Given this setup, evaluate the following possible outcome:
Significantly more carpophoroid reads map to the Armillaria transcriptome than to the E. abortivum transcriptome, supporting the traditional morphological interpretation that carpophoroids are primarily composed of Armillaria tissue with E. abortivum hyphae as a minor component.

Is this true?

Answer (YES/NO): NO